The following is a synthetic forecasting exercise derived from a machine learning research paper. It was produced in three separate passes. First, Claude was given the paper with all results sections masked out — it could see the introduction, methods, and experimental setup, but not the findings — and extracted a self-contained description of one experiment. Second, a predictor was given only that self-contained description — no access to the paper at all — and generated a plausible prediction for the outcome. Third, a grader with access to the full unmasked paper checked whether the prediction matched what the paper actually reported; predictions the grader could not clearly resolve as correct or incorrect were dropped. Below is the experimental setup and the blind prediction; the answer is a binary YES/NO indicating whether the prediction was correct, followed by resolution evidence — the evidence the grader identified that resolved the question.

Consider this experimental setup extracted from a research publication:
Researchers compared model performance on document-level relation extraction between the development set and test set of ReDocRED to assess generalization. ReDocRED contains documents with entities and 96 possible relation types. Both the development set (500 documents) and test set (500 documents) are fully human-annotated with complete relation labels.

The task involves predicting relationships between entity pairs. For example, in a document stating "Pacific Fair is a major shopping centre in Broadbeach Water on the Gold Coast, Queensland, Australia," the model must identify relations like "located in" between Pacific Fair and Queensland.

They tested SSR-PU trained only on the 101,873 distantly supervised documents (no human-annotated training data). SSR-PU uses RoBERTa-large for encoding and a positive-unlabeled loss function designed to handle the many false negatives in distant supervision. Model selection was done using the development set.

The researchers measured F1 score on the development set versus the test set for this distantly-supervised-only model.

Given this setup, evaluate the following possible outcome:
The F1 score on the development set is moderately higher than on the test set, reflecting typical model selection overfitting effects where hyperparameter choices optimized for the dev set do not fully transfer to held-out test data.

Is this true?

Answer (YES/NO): NO